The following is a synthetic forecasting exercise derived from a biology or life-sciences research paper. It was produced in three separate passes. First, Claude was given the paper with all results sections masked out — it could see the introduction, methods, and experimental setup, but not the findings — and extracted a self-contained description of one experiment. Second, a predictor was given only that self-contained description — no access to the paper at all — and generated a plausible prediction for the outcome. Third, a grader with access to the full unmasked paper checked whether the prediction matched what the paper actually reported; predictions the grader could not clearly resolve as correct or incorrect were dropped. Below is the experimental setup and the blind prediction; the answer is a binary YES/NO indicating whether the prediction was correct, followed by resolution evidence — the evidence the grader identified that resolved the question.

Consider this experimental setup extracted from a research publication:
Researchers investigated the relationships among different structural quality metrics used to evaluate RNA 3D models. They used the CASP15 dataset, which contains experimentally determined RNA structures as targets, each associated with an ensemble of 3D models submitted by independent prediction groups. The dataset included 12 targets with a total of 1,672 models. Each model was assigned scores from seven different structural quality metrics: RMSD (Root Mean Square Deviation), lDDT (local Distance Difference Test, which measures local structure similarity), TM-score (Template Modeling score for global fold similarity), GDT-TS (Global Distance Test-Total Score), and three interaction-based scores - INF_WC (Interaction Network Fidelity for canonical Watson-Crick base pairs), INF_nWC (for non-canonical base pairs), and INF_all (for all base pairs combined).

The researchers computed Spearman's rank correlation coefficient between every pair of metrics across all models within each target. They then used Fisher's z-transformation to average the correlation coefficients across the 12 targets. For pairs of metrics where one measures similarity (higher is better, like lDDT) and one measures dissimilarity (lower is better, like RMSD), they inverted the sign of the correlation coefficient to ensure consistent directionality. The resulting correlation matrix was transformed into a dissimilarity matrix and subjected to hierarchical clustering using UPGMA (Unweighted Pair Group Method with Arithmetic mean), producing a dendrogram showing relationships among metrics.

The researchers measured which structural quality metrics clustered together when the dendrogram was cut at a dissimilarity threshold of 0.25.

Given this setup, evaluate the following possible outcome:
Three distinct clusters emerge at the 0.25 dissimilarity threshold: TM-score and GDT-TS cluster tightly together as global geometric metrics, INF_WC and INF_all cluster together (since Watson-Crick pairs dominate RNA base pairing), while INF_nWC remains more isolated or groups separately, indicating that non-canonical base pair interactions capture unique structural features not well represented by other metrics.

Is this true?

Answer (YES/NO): NO